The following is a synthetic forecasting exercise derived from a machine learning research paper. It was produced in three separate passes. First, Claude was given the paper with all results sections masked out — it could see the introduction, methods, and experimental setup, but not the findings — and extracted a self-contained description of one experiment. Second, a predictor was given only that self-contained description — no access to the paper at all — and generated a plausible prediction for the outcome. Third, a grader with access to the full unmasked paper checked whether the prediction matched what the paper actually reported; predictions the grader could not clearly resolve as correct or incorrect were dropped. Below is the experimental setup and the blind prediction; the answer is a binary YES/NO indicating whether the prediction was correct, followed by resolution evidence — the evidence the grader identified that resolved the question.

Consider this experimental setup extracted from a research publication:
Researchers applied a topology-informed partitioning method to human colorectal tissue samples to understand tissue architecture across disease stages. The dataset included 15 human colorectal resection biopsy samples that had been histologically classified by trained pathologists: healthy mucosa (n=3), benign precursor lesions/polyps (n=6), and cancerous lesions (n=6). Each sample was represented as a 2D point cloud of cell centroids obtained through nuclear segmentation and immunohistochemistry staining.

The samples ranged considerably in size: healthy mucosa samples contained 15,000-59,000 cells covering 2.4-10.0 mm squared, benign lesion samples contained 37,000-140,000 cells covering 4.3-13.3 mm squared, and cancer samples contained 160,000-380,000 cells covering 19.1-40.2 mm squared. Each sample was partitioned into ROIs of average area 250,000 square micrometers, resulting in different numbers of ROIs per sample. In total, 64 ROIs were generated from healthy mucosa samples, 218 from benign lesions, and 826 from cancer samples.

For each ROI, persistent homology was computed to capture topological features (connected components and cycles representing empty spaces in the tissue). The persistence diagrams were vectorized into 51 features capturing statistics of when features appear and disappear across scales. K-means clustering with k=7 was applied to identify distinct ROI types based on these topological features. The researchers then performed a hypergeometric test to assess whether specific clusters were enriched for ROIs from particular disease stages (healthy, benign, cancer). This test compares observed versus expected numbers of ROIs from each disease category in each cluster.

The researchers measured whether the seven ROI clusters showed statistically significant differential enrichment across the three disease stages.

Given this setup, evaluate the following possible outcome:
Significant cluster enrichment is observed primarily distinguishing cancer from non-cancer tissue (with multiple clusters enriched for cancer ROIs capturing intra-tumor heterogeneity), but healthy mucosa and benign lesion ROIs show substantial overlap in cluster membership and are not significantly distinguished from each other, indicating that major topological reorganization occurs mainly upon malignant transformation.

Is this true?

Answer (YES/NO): NO